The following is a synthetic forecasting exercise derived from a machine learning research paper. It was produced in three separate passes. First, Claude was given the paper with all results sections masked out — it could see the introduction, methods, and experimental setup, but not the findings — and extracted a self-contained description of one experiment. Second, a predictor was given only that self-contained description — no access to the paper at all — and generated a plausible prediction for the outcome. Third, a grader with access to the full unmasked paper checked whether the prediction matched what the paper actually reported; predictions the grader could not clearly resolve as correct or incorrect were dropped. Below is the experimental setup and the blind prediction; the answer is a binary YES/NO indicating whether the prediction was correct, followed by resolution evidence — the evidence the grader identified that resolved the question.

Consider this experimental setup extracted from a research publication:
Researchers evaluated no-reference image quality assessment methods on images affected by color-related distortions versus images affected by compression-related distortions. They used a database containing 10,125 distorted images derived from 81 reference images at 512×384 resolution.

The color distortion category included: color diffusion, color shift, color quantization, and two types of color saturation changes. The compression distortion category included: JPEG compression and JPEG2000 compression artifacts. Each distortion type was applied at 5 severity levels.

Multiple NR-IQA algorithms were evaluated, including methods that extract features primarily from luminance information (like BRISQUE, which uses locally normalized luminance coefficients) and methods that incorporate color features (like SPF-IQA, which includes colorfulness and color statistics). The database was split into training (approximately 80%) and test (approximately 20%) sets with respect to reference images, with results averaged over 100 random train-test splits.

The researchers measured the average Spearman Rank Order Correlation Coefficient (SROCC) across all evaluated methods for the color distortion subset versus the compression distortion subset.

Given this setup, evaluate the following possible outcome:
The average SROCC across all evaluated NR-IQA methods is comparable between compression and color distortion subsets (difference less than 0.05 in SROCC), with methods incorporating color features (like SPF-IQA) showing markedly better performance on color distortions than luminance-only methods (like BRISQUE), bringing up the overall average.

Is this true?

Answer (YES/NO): NO